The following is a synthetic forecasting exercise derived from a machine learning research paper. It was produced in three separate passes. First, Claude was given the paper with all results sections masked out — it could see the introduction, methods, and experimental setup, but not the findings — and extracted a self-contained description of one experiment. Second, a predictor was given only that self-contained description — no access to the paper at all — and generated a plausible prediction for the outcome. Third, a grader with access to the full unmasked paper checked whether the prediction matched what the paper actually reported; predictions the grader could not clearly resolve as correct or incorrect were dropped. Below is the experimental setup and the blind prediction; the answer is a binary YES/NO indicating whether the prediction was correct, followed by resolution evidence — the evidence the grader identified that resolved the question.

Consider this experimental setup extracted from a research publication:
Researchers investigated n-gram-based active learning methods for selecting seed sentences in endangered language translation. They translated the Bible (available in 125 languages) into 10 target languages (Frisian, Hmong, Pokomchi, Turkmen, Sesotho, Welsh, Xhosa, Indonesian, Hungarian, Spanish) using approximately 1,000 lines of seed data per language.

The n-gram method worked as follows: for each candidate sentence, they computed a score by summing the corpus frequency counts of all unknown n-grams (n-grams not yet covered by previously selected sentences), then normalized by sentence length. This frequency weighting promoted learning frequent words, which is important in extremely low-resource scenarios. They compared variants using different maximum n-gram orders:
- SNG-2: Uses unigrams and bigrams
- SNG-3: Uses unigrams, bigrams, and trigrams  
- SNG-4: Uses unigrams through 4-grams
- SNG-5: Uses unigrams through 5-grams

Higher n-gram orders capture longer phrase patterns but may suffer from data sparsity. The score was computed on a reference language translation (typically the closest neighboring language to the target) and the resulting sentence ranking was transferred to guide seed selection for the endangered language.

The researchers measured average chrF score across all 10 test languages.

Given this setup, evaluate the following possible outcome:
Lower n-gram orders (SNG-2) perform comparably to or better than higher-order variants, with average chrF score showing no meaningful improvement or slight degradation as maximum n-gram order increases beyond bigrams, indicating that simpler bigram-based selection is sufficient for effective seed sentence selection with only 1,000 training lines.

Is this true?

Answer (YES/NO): NO